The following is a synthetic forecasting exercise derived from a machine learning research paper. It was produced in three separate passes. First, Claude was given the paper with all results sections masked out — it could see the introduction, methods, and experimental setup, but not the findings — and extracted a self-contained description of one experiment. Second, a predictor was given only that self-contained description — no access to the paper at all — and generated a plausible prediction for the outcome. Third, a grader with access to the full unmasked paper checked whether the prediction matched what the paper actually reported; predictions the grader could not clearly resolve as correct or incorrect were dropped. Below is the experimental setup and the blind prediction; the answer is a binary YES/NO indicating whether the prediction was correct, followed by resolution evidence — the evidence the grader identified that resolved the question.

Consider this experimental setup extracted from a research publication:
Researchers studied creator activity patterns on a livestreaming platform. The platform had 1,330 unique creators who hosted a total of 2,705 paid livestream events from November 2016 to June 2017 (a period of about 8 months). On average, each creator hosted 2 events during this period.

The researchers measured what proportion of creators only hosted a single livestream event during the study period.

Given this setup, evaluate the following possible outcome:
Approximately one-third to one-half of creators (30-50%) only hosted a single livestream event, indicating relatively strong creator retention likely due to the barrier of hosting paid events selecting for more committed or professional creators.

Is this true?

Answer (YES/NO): NO